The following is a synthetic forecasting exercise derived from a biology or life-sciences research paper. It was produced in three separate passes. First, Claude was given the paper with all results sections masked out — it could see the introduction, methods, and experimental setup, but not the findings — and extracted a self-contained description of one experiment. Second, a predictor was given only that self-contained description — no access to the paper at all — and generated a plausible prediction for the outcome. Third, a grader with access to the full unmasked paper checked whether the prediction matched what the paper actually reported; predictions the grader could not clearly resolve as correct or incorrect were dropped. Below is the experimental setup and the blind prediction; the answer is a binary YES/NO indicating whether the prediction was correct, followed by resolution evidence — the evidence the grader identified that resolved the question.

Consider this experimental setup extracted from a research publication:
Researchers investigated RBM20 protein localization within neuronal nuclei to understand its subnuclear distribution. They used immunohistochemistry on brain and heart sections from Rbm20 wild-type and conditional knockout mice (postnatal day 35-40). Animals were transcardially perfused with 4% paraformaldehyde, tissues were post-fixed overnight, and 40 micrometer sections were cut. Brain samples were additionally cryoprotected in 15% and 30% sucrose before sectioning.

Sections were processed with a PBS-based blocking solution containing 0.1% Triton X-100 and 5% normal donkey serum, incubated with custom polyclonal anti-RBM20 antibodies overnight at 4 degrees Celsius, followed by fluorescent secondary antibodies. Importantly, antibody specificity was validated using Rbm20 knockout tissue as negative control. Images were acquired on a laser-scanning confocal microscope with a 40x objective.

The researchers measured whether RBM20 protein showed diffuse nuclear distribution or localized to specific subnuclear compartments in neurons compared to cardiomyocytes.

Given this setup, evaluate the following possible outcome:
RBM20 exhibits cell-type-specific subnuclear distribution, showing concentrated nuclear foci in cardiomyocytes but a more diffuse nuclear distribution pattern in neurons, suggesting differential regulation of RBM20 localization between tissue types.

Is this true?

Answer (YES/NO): YES